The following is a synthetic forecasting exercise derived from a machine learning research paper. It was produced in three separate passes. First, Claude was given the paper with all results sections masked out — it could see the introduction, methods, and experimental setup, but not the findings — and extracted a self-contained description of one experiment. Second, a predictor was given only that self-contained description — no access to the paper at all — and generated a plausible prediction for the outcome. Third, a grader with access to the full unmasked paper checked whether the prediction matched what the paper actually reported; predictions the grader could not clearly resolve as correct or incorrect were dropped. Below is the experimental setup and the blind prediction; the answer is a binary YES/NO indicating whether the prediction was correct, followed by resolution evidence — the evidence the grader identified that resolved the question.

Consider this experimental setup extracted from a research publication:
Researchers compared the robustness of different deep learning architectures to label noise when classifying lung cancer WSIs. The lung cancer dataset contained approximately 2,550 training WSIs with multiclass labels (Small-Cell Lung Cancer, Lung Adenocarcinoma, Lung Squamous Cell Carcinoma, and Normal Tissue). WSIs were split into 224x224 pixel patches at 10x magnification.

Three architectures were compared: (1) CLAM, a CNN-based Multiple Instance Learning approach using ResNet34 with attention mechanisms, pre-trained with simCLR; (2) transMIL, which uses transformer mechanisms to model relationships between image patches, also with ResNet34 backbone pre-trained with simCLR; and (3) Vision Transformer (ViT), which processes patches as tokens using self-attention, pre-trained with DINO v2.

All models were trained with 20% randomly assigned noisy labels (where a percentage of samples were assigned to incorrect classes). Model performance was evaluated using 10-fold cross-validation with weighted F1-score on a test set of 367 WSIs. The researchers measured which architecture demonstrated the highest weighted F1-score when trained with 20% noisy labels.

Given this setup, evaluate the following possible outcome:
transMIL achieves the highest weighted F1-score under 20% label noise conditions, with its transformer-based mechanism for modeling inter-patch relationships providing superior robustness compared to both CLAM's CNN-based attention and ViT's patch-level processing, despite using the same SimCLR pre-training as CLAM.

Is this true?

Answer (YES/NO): NO